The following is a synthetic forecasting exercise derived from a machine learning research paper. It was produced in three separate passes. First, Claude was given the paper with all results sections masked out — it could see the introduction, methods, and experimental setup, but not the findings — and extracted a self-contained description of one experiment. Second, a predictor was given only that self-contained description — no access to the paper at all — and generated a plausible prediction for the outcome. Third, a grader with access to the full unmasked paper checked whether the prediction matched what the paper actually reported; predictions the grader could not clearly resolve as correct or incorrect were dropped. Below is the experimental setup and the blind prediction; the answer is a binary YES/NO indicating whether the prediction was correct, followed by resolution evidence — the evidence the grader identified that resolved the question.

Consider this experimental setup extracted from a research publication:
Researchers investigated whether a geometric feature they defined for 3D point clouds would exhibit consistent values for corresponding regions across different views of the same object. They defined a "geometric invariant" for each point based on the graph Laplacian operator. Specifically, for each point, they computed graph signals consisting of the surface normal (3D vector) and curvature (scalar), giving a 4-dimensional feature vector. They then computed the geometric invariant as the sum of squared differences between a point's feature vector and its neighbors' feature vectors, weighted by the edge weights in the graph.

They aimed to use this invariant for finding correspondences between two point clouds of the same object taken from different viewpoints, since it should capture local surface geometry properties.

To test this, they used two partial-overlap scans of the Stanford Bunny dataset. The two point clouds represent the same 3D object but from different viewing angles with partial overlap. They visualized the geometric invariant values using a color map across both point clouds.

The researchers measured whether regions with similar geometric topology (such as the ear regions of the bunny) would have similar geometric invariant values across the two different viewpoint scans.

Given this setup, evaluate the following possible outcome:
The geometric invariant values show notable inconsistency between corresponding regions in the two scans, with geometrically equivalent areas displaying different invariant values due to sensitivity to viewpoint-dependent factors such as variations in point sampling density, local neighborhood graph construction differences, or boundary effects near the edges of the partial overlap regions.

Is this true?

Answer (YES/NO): NO